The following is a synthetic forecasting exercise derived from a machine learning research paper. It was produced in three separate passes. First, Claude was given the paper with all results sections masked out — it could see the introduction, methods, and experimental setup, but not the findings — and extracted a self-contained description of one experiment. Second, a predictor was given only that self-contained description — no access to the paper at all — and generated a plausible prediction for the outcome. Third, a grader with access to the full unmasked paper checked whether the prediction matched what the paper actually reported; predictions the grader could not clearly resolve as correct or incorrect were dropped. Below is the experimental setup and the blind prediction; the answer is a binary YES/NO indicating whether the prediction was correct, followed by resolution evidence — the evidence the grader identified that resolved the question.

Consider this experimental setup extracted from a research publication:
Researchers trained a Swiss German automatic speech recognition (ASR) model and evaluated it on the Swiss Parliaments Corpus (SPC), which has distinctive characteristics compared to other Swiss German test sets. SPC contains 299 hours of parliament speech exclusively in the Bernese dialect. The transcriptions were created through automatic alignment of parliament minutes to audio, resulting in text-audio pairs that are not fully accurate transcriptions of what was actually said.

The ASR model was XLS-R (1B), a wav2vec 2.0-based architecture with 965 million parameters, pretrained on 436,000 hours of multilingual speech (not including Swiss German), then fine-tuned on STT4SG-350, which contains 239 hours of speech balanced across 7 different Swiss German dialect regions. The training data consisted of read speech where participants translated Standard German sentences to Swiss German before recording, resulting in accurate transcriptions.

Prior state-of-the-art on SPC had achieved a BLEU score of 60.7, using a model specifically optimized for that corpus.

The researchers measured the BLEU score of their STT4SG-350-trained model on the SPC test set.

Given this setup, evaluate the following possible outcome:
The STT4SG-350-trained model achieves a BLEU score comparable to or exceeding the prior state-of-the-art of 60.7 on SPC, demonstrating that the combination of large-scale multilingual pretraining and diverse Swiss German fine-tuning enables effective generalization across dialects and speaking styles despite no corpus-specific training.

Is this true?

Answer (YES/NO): NO